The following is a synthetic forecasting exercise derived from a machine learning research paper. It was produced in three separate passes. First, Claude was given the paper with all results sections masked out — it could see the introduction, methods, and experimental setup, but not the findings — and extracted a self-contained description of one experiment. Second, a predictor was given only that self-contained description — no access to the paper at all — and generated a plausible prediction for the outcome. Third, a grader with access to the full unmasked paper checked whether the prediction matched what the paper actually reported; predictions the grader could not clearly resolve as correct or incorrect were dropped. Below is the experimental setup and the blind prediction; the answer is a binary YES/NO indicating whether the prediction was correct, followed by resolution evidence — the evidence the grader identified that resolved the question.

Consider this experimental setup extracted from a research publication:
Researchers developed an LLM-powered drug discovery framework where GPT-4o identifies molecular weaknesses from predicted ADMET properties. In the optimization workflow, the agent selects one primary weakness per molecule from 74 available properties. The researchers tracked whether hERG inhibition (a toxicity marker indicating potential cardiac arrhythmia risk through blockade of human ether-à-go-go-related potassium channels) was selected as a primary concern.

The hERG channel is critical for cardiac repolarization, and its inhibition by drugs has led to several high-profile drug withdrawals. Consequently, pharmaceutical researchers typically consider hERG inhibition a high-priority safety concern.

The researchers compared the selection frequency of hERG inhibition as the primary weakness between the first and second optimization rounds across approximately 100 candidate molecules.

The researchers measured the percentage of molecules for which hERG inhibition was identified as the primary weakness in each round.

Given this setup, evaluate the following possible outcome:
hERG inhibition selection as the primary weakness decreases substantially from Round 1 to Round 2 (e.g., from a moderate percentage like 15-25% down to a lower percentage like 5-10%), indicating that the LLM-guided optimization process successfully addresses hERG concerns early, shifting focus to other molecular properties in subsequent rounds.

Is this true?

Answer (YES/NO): NO